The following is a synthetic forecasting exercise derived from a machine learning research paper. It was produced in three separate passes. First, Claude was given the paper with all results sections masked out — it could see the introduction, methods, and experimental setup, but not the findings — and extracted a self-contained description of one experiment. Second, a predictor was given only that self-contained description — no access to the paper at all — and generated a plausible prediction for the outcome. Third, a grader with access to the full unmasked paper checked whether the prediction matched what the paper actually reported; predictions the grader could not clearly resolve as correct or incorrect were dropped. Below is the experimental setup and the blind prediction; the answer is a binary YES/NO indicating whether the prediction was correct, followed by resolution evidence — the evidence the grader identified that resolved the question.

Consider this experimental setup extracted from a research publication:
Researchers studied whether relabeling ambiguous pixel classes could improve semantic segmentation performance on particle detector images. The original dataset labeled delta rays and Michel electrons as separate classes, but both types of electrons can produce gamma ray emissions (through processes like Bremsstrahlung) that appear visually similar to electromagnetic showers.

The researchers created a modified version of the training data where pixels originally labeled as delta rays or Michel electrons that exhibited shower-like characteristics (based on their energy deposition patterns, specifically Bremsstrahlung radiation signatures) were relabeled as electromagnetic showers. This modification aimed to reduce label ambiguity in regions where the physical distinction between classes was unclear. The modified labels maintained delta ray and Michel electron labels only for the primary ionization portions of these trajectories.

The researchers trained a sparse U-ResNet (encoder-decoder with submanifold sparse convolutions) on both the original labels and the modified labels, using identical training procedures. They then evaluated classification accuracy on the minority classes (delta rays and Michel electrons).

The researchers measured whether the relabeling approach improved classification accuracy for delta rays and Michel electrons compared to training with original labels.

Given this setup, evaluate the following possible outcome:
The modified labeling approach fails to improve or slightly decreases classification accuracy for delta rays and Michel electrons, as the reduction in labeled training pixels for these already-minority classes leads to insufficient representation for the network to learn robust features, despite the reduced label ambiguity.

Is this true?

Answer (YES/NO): NO